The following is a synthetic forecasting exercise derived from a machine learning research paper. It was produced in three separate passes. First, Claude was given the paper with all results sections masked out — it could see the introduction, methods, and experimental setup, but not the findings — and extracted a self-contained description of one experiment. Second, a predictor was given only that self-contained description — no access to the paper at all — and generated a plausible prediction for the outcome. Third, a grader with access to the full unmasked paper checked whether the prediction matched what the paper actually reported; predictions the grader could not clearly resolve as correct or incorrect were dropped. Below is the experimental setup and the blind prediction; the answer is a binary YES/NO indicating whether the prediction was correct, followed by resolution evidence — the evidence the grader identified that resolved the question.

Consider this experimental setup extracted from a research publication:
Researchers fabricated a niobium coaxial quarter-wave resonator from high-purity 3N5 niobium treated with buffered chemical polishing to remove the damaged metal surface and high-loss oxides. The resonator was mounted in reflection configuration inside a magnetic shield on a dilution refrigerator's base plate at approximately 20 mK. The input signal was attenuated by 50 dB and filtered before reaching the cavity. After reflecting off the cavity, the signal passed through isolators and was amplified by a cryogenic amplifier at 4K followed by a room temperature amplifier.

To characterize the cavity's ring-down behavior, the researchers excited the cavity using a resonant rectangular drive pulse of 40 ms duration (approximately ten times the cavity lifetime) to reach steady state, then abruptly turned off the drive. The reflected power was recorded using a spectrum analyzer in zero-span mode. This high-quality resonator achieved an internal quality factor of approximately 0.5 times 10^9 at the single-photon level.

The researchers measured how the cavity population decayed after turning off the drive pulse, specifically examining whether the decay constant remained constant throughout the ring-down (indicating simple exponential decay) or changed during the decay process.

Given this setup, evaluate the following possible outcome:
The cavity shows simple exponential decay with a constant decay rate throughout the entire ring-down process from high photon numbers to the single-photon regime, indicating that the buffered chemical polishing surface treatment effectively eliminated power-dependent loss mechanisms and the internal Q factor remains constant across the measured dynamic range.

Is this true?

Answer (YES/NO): NO